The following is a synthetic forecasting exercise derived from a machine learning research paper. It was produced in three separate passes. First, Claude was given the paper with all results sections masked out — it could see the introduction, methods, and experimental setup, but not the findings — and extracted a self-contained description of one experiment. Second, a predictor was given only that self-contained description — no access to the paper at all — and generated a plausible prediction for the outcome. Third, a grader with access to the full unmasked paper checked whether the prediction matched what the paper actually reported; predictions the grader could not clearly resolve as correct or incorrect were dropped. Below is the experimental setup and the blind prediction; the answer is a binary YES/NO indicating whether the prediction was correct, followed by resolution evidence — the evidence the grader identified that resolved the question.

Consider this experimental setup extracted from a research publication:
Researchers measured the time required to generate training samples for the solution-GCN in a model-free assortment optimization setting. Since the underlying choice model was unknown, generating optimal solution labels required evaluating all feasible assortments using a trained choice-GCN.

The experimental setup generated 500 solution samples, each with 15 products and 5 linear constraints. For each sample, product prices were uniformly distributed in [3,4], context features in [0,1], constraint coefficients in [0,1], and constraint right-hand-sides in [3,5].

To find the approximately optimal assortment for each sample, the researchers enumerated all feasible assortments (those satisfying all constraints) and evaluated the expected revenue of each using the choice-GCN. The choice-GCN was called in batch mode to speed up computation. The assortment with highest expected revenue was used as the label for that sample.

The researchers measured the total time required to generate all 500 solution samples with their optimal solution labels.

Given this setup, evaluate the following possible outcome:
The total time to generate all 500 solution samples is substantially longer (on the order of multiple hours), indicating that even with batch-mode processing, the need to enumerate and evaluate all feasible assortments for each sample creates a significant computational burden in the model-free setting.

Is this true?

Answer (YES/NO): NO